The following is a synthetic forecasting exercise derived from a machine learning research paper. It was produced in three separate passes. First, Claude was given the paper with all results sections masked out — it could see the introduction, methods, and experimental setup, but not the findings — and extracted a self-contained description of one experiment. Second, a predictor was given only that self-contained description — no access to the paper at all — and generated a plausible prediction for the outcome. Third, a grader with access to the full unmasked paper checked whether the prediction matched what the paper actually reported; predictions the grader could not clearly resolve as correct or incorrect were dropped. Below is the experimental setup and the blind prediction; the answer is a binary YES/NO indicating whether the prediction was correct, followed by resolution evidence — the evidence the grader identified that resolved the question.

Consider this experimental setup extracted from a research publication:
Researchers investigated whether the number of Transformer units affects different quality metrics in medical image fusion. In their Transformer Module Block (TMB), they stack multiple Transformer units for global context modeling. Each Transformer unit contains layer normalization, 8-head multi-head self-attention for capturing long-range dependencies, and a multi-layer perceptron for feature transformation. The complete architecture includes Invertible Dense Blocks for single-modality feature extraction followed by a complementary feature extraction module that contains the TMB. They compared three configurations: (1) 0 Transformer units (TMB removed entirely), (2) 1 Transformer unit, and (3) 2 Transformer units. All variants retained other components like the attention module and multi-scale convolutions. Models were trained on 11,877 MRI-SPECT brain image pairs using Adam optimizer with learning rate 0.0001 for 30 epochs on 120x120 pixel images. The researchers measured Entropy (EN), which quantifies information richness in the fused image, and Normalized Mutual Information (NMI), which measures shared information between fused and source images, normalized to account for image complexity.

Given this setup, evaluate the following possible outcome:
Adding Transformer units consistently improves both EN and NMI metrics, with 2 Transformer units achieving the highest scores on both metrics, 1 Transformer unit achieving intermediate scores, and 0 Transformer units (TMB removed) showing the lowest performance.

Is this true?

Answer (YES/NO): NO